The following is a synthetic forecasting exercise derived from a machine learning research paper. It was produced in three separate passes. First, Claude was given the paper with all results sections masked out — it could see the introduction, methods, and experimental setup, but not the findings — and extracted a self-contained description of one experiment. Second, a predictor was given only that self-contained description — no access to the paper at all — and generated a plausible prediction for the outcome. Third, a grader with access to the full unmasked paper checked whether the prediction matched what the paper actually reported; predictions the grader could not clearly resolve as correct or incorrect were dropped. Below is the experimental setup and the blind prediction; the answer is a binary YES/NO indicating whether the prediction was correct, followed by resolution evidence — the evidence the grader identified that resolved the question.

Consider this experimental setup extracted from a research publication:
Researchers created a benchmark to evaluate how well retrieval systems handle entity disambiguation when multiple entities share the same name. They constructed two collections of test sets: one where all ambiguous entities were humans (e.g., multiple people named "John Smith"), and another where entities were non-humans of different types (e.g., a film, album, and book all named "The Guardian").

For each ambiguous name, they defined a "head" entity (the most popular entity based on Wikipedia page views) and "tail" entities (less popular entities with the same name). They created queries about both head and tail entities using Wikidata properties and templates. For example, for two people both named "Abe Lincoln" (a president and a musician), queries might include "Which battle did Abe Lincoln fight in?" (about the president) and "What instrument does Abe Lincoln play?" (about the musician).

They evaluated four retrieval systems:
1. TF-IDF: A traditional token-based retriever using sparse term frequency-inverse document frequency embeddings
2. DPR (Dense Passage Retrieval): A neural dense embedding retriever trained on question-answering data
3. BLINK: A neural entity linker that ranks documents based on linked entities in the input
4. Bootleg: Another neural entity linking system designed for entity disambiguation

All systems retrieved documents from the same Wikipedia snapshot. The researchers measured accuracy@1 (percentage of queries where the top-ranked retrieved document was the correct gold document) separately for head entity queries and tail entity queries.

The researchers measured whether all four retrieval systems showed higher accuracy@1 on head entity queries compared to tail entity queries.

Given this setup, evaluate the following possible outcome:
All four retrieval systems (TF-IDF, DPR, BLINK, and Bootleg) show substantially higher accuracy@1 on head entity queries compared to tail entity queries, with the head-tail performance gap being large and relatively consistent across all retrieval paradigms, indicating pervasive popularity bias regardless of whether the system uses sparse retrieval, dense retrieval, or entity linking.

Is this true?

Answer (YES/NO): NO